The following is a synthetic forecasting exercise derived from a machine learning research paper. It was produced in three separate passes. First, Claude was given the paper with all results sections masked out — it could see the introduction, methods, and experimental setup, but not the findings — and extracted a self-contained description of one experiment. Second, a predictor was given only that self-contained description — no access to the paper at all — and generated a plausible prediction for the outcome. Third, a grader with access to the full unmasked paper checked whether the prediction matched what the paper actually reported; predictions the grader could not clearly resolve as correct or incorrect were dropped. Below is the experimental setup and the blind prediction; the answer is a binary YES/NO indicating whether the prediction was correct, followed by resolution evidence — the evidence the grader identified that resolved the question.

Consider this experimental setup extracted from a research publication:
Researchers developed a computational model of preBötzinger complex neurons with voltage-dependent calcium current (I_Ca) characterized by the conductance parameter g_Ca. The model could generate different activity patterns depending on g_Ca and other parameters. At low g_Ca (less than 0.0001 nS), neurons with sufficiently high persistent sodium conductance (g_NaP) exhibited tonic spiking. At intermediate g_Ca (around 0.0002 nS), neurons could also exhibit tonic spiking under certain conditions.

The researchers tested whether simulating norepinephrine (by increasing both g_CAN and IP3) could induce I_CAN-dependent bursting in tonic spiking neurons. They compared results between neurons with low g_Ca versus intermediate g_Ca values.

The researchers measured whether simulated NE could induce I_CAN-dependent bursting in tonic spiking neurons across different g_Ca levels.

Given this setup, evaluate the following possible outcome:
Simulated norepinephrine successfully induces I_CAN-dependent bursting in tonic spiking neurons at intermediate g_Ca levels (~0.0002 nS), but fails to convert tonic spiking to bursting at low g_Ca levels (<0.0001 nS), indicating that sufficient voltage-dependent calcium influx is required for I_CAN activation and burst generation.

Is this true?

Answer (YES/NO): YES